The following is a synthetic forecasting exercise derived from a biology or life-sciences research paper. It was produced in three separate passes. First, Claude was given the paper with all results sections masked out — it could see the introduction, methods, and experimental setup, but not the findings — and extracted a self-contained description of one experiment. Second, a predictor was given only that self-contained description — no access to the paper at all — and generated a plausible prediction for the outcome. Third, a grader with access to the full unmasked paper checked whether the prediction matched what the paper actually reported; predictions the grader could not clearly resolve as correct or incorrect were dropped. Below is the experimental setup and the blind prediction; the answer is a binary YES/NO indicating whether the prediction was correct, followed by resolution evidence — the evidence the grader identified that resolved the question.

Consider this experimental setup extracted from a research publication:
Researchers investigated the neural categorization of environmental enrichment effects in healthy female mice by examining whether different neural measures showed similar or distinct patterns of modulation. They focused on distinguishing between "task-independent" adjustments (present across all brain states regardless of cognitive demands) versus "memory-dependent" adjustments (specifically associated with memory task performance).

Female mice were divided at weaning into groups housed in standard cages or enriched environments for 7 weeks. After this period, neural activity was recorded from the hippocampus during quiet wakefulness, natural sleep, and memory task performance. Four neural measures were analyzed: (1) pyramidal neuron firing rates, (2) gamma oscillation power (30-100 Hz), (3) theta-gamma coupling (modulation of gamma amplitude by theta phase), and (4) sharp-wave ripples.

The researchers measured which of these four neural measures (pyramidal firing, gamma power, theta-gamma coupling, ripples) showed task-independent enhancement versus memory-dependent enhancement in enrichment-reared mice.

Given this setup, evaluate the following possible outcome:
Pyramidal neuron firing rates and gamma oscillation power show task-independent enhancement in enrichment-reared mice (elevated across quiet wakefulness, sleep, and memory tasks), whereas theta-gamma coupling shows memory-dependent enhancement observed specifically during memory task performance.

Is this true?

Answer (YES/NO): NO